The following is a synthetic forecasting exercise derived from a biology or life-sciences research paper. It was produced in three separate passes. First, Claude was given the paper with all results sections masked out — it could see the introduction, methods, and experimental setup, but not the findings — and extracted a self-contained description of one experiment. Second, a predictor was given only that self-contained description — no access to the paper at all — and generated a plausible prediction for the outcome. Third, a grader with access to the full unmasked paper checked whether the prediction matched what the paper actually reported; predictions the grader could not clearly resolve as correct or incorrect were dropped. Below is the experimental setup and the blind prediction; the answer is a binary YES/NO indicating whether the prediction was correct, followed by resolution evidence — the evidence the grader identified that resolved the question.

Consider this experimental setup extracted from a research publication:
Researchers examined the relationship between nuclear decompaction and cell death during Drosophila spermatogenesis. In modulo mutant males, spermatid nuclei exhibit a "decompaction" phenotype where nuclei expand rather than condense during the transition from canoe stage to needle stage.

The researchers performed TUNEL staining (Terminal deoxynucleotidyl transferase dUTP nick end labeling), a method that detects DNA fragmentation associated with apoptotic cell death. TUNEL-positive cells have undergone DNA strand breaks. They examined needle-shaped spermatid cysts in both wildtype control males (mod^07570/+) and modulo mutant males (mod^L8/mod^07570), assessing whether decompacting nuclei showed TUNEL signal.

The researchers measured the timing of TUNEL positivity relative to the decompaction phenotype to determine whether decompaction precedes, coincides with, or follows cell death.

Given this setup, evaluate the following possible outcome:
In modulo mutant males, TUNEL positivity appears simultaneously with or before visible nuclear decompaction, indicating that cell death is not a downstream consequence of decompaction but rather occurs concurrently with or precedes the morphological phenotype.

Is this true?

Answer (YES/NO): NO